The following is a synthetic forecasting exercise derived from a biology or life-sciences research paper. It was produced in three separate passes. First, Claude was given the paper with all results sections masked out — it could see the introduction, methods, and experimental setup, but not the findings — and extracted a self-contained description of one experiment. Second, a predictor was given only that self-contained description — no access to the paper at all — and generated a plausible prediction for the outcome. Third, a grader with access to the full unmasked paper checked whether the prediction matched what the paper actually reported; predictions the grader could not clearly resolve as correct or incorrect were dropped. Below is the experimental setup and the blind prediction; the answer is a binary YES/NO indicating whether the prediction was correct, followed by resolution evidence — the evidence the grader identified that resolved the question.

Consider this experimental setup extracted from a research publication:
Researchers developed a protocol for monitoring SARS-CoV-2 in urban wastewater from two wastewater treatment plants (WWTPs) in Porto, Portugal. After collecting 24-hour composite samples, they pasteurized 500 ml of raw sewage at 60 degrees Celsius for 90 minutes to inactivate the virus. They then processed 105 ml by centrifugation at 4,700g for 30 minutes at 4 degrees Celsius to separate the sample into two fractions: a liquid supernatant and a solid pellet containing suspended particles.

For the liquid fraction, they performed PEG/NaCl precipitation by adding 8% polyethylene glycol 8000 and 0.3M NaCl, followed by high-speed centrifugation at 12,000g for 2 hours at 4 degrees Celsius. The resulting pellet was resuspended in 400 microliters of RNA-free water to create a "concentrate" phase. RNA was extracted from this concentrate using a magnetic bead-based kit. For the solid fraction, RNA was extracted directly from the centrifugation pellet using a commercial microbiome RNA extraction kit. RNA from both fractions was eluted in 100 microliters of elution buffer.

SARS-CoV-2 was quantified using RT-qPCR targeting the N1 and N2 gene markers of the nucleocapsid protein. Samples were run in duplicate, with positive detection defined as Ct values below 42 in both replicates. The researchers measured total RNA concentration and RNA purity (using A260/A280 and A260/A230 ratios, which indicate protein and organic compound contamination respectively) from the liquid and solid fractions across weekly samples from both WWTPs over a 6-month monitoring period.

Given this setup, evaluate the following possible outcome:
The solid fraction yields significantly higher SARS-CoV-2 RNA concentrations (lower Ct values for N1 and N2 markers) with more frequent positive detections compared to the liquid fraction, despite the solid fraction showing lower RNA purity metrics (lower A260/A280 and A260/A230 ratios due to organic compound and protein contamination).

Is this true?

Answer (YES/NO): NO